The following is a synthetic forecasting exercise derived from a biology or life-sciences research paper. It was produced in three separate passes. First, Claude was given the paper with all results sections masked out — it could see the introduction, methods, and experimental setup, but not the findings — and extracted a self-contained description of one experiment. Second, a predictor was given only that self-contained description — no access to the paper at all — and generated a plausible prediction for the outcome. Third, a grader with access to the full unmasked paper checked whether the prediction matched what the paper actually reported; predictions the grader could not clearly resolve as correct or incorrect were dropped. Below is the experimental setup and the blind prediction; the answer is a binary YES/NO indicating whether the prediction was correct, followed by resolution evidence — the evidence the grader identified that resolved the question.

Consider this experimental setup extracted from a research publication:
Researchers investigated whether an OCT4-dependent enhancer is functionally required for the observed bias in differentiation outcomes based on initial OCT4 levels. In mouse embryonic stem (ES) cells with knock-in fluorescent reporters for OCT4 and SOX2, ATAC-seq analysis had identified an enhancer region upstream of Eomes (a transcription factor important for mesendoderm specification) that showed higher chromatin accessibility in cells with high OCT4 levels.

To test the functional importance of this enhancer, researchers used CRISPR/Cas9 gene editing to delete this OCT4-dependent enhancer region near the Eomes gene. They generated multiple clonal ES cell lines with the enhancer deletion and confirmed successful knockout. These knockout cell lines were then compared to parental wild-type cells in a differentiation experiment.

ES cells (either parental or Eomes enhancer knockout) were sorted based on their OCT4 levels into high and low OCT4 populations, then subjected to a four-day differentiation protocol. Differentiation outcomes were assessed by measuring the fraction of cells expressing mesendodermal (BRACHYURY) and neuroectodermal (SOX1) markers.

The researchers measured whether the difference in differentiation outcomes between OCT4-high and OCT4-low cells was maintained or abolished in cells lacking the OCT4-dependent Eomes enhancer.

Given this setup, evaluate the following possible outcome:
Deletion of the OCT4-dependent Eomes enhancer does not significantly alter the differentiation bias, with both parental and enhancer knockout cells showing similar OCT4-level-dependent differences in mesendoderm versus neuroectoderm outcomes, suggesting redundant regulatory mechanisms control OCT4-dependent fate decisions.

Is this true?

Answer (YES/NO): NO